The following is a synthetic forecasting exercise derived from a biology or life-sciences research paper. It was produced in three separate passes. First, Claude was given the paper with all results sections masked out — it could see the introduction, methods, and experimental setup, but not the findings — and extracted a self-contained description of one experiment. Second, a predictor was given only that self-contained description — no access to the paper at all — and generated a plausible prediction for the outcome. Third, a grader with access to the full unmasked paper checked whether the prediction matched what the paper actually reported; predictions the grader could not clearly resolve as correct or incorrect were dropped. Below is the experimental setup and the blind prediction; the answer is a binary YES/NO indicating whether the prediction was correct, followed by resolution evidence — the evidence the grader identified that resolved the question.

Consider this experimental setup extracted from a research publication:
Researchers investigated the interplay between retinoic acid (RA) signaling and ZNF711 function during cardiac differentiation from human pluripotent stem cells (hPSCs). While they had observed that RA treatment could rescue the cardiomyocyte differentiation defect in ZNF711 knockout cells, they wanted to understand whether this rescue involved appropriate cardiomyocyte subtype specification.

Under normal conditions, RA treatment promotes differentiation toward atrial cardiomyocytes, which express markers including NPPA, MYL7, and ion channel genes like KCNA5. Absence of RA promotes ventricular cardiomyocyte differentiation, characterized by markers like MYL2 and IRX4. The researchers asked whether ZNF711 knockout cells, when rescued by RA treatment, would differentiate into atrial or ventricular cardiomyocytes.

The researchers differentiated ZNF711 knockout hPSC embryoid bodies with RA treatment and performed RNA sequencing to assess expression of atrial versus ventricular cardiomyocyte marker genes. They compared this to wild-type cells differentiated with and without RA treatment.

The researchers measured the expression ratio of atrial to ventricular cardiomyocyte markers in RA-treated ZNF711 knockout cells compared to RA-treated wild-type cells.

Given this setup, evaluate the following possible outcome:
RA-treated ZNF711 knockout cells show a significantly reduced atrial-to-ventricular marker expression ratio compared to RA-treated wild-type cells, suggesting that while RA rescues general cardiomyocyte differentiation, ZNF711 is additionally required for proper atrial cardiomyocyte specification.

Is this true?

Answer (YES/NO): NO